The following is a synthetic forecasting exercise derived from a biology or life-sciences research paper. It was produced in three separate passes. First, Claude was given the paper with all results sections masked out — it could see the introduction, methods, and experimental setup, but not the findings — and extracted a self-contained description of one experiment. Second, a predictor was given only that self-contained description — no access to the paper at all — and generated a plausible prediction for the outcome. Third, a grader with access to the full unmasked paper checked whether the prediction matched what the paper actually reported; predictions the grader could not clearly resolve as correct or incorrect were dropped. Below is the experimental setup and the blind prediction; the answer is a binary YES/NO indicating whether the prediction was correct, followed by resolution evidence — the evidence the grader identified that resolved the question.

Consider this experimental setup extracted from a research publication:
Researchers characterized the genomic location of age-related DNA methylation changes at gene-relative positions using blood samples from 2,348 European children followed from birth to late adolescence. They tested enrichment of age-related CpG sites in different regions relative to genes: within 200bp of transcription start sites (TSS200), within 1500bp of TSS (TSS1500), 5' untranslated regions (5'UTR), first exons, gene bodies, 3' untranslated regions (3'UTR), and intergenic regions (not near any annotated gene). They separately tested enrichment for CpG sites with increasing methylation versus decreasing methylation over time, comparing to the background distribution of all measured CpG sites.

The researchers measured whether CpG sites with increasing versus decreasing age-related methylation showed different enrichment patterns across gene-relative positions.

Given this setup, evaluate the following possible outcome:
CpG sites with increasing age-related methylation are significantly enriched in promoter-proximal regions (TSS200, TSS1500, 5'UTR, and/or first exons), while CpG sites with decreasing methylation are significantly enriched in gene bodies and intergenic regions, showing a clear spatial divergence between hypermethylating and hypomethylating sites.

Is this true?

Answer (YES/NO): NO